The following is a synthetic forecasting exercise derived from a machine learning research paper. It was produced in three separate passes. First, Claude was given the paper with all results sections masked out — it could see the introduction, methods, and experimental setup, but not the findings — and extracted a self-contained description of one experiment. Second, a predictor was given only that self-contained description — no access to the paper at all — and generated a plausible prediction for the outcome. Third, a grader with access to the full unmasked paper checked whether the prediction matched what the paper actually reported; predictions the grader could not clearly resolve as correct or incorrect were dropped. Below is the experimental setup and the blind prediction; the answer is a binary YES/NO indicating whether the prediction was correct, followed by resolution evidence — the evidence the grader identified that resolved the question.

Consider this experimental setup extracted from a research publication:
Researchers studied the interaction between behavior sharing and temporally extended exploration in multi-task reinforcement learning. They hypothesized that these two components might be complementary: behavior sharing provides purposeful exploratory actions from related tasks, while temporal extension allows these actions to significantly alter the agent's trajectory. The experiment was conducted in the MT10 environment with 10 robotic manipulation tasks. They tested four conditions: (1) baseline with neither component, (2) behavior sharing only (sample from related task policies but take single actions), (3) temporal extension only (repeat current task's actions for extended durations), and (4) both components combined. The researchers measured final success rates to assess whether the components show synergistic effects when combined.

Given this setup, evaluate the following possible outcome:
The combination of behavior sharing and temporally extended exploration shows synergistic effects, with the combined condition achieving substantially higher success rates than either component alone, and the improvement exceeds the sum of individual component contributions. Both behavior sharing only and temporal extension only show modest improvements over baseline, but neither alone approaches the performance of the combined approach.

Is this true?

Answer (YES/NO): NO